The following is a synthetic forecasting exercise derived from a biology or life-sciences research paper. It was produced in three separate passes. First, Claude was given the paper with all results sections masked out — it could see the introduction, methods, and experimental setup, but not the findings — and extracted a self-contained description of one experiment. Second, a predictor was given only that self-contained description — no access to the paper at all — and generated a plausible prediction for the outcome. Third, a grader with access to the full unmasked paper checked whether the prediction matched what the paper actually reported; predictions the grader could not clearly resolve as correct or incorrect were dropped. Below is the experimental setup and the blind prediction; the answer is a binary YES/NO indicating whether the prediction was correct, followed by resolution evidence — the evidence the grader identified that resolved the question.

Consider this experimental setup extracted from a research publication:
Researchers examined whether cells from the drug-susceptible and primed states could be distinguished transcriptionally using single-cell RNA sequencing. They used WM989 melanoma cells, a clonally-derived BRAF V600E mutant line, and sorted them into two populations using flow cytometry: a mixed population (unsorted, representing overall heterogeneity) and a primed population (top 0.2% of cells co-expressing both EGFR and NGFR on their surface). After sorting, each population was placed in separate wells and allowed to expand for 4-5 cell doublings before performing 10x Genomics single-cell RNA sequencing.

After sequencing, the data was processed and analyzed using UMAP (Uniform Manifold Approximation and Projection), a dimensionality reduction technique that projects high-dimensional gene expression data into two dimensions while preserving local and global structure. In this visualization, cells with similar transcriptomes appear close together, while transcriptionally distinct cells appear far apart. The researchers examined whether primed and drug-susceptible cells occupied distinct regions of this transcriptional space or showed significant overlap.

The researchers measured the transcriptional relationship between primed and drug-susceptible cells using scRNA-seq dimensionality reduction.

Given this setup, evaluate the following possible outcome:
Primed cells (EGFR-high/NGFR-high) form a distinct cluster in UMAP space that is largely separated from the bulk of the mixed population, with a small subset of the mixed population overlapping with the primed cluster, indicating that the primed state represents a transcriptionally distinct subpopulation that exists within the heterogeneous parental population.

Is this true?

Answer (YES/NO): YES